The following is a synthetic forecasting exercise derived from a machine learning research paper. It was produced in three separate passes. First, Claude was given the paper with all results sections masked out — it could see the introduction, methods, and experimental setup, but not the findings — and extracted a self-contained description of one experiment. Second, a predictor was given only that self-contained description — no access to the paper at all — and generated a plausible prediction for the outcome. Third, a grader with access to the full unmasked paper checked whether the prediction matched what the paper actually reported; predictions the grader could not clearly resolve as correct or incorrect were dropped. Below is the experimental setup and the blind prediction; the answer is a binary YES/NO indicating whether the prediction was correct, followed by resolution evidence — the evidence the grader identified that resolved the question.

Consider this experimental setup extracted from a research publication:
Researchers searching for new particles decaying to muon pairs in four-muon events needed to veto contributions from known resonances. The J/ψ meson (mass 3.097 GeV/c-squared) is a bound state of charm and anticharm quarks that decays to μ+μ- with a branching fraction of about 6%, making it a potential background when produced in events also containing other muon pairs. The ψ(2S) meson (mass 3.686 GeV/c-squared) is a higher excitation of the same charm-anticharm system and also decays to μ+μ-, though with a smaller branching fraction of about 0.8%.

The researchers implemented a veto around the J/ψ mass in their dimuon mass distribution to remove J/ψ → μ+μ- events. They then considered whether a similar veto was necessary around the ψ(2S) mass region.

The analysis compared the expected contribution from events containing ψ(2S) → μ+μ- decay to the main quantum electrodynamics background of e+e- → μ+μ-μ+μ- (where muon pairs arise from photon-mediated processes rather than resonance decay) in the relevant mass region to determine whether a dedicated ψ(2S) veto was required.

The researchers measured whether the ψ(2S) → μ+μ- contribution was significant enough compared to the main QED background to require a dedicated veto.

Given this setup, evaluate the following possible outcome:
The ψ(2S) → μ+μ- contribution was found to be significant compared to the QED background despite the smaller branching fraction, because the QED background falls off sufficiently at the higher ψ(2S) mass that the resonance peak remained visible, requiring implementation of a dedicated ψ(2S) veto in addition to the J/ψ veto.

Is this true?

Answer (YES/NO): NO